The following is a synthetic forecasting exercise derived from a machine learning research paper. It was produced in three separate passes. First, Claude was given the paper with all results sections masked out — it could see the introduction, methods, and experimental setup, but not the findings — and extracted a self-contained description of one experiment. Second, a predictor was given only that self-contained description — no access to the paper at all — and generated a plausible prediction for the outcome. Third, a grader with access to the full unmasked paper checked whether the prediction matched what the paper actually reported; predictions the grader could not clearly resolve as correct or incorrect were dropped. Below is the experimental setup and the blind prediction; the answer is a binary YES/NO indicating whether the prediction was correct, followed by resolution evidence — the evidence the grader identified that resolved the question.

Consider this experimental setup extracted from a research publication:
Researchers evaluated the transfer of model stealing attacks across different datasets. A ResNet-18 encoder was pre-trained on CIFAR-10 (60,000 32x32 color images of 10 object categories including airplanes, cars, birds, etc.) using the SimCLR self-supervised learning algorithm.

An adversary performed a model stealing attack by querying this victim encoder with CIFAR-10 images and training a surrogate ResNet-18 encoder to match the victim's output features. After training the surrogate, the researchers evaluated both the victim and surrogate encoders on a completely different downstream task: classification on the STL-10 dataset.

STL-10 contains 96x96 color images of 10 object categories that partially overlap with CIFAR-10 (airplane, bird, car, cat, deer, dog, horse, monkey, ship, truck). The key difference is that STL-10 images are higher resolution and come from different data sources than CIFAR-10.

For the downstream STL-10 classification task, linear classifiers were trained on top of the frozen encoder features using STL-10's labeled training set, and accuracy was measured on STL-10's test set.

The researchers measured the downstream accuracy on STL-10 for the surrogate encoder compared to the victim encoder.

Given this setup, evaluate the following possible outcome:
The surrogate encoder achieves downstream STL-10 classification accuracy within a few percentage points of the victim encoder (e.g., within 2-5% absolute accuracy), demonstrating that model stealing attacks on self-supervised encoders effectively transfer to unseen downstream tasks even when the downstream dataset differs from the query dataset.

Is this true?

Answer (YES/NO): YES